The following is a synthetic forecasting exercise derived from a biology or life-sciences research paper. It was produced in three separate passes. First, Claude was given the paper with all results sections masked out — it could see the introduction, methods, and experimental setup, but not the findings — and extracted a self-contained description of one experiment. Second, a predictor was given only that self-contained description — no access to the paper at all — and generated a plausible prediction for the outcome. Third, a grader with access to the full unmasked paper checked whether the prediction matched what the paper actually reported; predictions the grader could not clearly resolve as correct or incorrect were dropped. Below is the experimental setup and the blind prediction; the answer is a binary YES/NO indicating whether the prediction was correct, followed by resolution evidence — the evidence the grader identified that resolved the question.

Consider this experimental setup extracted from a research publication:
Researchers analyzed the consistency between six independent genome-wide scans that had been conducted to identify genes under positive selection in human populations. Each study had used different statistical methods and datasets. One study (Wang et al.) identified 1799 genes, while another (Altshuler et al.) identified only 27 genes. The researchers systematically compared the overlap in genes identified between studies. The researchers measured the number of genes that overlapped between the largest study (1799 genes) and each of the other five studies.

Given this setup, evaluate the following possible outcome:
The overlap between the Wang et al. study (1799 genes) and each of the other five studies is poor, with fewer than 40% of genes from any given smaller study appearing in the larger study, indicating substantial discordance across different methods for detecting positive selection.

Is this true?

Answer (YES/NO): YES